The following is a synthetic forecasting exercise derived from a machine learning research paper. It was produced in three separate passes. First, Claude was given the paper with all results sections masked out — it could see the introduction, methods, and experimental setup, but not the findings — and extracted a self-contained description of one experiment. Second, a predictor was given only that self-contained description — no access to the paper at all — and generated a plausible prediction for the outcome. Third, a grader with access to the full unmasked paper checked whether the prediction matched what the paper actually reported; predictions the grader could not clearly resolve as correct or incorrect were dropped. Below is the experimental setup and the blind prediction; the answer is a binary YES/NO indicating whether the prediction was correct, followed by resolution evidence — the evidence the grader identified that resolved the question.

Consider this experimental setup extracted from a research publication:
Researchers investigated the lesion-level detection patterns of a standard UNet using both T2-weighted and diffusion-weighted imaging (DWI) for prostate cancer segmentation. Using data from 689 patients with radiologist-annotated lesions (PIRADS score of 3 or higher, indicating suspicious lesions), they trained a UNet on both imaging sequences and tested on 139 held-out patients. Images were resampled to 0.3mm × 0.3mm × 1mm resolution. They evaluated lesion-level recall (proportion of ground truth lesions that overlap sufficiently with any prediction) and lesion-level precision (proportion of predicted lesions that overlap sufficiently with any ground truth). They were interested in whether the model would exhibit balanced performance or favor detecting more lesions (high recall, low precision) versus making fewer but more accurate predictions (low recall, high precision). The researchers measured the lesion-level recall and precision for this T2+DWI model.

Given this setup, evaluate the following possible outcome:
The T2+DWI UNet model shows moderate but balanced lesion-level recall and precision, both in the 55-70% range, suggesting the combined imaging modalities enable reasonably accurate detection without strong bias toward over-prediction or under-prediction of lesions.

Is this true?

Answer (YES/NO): NO